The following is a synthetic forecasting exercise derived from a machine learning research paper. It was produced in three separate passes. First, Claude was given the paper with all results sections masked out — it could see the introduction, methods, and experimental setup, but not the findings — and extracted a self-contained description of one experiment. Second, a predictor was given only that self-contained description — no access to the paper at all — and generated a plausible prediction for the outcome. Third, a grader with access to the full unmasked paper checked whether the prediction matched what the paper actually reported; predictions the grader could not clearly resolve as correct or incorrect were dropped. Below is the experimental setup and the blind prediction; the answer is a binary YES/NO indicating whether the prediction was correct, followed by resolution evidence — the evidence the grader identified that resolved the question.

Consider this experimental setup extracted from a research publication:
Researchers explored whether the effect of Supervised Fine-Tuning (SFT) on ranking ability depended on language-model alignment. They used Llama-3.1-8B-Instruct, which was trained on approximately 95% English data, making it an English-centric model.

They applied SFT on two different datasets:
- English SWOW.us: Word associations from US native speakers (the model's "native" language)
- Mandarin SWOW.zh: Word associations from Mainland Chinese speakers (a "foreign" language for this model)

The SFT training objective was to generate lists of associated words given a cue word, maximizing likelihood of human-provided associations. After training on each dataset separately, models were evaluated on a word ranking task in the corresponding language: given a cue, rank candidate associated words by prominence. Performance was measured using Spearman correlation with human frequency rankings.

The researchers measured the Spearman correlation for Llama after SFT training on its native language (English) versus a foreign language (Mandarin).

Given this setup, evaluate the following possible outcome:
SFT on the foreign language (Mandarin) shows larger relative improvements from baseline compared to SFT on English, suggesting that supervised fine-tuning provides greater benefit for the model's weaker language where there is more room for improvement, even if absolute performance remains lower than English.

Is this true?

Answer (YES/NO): NO